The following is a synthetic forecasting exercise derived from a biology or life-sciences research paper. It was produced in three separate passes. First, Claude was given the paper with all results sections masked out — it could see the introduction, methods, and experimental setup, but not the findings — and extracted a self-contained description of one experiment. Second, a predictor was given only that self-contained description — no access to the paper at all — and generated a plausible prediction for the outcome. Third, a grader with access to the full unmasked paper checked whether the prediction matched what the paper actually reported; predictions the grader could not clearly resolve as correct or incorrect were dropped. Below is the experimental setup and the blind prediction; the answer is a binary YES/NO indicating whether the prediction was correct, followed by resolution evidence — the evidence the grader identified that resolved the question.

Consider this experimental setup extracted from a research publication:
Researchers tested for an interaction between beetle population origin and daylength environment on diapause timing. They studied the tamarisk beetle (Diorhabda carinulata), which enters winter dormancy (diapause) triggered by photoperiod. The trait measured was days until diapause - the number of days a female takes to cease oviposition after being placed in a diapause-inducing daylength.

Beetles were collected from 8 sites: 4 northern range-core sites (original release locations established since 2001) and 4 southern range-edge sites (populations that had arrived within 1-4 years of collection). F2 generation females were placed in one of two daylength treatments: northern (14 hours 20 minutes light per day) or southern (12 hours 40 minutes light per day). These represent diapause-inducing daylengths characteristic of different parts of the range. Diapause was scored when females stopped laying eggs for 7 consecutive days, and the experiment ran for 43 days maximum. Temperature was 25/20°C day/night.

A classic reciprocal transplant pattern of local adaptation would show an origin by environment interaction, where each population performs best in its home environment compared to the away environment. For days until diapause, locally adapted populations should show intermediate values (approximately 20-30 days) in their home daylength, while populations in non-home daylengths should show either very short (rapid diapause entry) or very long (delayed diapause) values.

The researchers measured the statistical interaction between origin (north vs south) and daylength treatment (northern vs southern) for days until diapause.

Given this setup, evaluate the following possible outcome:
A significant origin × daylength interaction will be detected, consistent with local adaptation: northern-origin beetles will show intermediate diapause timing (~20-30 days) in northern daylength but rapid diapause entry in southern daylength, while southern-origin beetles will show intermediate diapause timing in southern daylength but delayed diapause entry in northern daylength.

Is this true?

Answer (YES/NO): YES